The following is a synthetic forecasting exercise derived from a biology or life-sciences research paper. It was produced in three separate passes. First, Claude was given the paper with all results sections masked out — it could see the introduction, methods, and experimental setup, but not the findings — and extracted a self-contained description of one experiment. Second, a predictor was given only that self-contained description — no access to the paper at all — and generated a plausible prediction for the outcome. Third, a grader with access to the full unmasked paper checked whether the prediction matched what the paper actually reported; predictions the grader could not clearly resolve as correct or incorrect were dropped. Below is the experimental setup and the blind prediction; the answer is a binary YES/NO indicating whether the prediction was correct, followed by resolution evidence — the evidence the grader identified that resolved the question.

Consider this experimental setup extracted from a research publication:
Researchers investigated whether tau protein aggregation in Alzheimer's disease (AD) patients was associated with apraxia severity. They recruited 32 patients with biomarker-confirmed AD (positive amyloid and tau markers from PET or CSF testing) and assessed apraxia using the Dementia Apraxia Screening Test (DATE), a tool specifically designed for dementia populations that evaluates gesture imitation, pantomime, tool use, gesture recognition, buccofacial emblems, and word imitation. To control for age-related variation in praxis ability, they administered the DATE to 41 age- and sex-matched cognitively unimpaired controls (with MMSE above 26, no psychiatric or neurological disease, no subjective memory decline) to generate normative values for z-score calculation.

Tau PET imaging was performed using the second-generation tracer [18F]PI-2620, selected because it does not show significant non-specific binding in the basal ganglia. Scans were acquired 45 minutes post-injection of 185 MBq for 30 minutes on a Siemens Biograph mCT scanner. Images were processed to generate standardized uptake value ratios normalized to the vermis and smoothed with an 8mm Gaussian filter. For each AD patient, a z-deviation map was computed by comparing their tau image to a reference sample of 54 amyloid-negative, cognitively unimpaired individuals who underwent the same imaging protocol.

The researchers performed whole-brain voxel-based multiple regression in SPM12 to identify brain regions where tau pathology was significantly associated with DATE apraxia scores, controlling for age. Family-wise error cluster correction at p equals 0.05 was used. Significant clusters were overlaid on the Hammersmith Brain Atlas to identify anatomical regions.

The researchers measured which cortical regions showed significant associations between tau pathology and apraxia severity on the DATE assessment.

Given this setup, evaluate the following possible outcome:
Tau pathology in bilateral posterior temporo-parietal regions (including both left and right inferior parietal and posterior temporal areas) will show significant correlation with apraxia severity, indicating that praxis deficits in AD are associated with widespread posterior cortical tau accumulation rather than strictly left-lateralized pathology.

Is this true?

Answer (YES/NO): YES